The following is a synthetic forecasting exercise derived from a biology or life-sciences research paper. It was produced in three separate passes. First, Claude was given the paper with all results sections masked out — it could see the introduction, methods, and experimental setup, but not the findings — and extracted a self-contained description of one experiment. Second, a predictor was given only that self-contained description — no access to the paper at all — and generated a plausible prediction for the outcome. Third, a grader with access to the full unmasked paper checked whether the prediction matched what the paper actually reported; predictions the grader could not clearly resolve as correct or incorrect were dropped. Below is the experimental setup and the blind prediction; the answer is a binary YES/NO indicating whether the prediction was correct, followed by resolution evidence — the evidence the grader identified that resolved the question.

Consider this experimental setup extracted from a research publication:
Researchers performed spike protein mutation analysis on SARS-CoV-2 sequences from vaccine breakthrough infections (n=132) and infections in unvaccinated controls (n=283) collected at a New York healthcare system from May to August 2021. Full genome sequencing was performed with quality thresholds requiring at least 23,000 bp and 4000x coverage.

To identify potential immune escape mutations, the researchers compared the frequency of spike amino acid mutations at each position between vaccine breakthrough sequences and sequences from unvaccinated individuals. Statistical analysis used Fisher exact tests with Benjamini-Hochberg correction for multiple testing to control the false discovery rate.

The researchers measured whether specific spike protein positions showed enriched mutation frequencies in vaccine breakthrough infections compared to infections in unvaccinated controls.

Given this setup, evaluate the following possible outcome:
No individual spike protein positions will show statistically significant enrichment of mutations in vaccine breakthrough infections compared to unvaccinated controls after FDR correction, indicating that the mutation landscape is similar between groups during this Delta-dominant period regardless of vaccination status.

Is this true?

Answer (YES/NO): NO